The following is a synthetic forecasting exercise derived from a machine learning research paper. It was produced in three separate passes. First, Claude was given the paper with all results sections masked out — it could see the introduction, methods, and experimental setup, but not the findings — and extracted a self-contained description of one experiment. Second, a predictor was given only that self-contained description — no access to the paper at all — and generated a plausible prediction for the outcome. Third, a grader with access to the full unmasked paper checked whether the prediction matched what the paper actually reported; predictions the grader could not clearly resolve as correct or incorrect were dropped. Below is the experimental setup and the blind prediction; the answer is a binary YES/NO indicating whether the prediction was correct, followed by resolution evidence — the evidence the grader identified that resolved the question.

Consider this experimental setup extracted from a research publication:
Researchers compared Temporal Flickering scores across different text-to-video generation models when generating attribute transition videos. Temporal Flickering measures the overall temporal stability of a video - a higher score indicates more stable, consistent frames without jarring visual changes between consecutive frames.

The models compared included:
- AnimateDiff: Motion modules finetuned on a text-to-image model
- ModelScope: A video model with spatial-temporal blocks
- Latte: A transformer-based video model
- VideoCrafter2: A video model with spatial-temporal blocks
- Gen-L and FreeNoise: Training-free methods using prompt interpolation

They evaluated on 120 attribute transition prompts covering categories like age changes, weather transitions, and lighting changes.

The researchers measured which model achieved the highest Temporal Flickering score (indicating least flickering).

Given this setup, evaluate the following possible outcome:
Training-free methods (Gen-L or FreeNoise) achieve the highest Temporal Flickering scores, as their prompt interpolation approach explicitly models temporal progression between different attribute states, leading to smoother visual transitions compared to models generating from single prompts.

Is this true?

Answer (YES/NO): NO